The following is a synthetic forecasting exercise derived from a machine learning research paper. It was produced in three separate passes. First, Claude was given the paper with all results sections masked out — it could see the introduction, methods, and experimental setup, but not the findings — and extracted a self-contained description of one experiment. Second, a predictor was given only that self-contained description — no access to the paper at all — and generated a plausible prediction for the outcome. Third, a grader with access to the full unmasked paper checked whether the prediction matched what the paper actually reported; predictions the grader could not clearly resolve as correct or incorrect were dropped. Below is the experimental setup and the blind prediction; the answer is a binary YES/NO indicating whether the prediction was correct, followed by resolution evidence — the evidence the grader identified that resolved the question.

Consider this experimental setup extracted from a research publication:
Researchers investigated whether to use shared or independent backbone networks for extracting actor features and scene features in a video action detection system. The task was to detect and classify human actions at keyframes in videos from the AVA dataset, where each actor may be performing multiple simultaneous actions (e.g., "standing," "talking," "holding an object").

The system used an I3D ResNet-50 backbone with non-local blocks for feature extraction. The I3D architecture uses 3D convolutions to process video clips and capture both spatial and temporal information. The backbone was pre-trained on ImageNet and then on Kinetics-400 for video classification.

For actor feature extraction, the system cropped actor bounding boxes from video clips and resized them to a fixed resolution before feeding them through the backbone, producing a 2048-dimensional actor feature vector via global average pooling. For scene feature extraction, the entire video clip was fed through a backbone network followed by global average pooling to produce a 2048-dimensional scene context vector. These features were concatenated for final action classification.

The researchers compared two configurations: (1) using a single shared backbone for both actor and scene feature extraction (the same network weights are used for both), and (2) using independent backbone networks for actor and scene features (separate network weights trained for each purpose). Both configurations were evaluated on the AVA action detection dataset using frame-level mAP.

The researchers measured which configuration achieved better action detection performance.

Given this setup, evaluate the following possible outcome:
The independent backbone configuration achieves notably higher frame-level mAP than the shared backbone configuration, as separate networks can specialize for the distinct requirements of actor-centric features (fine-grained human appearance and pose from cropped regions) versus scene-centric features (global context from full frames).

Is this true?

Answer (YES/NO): NO